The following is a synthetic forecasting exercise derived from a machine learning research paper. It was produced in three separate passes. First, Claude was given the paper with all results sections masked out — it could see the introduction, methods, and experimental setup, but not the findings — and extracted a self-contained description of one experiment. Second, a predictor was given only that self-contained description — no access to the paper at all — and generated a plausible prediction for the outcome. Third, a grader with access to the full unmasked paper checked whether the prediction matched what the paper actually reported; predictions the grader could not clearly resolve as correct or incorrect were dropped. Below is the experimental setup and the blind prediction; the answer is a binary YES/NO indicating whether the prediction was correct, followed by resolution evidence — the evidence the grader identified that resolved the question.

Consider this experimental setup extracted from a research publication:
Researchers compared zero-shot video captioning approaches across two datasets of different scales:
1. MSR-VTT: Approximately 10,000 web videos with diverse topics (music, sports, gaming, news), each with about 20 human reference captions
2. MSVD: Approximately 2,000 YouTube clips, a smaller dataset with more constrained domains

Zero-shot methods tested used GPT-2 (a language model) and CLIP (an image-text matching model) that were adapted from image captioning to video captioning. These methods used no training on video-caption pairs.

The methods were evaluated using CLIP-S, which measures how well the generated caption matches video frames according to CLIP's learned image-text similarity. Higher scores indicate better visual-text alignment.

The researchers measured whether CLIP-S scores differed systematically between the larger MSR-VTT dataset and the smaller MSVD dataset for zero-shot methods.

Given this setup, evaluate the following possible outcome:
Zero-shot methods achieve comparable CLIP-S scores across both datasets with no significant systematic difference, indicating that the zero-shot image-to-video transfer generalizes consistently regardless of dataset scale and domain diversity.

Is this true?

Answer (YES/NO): NO